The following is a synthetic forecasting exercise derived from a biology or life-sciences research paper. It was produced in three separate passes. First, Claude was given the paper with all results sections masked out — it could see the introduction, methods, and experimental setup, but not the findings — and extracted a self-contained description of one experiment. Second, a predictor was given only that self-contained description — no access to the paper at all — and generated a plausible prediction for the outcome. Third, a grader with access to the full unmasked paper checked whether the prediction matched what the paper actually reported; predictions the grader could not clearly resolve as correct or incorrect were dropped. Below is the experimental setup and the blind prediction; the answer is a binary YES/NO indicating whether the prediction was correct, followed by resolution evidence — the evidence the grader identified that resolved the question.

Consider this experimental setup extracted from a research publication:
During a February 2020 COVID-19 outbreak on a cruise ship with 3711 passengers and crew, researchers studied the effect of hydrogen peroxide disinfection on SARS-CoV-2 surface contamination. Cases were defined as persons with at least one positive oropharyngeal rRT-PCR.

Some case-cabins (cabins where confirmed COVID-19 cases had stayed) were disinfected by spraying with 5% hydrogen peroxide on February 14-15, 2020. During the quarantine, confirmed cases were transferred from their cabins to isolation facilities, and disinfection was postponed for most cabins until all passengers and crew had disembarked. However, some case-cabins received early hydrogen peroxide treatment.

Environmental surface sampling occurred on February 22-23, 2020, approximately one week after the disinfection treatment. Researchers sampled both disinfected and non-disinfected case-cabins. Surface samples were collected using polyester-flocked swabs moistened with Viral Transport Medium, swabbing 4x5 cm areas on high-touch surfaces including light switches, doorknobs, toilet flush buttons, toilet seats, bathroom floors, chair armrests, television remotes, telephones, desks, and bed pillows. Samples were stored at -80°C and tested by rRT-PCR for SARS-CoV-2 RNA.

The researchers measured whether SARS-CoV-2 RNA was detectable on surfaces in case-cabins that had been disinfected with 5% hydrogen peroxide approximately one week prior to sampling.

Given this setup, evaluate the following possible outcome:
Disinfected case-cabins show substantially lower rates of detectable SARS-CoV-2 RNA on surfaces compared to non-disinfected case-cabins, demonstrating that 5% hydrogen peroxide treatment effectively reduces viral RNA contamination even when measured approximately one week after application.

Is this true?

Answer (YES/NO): NO